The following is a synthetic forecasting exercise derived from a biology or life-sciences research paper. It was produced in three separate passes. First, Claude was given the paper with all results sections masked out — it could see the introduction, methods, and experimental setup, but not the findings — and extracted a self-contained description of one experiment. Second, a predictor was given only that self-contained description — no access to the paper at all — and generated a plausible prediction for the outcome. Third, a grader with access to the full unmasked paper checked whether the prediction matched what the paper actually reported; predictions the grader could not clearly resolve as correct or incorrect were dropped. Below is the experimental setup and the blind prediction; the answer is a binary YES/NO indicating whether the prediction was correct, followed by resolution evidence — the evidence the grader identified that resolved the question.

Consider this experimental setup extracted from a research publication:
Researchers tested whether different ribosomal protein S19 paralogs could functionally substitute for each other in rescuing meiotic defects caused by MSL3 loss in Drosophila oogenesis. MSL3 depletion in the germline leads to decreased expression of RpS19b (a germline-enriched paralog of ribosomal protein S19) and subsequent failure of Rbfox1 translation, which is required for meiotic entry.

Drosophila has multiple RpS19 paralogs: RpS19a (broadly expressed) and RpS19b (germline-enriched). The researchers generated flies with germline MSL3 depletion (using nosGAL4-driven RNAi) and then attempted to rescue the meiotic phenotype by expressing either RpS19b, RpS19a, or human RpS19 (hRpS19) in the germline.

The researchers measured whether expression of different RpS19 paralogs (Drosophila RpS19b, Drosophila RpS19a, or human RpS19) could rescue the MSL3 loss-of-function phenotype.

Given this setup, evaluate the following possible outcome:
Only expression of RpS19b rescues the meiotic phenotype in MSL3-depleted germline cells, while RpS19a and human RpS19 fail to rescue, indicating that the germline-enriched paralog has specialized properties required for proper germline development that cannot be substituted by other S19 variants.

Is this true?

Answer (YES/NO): NO